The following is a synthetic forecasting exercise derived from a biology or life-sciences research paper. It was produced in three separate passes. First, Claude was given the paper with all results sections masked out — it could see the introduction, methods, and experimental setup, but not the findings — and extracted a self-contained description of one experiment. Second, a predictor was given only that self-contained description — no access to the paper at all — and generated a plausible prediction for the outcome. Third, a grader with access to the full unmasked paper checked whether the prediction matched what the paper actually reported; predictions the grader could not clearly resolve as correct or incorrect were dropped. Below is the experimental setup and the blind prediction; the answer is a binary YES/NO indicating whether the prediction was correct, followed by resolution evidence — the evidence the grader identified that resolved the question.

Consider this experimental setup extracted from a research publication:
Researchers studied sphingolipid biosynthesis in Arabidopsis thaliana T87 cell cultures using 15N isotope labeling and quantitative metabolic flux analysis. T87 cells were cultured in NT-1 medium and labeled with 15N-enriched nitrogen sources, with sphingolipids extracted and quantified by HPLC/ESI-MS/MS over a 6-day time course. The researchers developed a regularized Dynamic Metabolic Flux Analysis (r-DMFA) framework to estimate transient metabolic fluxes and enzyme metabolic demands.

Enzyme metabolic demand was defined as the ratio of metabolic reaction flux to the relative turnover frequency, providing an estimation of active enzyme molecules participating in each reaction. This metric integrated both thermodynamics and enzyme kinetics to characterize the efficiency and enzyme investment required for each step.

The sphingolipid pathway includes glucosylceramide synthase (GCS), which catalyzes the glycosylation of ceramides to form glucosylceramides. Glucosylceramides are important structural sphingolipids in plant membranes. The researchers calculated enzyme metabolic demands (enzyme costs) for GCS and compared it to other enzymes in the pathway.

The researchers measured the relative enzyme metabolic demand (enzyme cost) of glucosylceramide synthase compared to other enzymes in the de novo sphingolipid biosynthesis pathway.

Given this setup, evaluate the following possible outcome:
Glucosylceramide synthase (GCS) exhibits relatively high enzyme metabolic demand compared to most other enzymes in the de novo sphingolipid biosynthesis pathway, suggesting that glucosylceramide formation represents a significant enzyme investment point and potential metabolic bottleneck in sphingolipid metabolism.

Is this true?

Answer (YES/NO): NO